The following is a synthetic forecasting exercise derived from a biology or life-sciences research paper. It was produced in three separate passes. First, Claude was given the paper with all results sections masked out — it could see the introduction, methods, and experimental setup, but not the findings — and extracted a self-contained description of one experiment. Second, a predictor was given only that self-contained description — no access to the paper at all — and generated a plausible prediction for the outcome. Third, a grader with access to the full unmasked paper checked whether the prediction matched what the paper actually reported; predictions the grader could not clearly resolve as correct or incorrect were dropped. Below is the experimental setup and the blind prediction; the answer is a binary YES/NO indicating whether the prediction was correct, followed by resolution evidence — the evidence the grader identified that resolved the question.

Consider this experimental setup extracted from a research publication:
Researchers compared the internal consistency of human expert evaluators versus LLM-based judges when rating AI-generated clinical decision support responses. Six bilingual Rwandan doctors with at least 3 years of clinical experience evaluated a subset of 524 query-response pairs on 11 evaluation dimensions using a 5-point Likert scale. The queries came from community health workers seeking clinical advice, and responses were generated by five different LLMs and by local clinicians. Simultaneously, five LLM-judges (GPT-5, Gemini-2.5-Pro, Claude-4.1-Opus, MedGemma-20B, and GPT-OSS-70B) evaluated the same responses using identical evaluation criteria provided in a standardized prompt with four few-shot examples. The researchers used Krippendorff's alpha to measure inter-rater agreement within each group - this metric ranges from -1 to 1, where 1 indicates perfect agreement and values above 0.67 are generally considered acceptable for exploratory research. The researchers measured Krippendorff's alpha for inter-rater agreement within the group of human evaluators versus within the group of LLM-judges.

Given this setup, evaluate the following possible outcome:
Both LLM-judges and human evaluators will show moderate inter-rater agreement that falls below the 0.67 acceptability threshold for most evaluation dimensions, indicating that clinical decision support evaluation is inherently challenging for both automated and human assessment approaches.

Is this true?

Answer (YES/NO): YES